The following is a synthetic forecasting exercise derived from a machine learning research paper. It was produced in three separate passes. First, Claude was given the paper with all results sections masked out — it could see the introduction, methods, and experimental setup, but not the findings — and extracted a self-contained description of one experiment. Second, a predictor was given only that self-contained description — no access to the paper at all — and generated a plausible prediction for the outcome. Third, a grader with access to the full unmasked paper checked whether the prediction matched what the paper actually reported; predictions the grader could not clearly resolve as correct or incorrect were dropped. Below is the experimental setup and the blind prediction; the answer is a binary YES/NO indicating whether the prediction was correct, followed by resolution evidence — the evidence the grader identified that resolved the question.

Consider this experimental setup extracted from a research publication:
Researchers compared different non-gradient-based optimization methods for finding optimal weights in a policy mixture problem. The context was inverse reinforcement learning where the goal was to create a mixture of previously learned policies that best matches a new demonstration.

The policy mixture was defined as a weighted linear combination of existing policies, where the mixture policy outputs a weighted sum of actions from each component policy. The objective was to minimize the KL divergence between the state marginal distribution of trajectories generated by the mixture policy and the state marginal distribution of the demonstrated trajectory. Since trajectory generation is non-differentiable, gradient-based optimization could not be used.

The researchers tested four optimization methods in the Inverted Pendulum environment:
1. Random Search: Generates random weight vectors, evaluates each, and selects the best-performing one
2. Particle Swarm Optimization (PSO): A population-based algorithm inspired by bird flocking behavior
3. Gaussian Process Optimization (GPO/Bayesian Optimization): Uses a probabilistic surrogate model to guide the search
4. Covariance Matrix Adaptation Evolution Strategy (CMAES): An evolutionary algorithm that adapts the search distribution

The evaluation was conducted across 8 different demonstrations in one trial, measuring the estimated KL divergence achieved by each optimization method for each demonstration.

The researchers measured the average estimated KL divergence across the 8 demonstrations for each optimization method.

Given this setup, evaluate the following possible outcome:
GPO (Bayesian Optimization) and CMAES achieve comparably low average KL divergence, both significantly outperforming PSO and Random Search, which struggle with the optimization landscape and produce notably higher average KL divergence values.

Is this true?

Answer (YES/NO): NO